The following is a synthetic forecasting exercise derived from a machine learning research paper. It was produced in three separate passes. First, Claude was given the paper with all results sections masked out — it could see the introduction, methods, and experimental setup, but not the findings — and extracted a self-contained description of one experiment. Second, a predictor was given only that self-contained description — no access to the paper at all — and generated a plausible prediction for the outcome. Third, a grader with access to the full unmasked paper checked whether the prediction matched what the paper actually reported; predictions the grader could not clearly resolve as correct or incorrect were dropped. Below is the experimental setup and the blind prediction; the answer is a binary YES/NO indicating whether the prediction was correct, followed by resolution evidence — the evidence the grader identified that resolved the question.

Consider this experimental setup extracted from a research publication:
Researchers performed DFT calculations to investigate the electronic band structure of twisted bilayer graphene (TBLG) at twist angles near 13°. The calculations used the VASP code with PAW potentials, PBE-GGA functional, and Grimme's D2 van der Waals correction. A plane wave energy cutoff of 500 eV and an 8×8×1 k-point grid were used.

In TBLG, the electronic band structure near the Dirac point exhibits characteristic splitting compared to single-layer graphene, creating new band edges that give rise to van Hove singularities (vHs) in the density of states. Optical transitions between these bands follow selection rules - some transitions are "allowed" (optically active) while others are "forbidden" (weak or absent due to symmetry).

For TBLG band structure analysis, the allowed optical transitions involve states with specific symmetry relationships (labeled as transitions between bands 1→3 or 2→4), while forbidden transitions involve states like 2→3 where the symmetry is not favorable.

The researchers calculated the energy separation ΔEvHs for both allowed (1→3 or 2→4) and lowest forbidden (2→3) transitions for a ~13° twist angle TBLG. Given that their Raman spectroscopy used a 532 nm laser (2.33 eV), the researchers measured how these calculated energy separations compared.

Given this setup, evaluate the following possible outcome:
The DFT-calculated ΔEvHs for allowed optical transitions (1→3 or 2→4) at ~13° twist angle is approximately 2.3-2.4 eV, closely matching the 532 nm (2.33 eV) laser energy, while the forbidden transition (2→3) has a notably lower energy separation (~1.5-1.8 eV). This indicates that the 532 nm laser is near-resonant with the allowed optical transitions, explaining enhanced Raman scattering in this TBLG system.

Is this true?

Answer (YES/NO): NO